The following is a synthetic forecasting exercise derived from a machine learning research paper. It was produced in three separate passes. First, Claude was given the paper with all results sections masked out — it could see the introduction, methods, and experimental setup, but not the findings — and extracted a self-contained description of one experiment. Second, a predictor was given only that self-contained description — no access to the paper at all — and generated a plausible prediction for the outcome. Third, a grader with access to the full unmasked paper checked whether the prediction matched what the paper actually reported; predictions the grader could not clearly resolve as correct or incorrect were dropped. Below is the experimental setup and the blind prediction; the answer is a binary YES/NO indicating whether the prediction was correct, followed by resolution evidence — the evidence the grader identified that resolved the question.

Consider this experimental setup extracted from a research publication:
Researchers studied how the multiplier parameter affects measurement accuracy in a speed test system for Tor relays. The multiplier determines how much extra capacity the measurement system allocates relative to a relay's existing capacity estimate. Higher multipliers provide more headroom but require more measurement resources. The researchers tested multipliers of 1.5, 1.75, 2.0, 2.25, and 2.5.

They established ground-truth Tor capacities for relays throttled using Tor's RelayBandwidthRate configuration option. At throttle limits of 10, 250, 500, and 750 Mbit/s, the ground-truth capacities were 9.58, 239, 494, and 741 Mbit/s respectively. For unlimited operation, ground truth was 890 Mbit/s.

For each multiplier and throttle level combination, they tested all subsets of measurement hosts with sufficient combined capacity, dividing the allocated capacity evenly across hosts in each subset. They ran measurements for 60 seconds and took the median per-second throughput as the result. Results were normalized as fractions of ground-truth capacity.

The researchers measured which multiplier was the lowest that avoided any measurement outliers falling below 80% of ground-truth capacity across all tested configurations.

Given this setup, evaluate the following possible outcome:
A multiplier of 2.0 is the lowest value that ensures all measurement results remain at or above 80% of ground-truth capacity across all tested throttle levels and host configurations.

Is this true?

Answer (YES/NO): NO